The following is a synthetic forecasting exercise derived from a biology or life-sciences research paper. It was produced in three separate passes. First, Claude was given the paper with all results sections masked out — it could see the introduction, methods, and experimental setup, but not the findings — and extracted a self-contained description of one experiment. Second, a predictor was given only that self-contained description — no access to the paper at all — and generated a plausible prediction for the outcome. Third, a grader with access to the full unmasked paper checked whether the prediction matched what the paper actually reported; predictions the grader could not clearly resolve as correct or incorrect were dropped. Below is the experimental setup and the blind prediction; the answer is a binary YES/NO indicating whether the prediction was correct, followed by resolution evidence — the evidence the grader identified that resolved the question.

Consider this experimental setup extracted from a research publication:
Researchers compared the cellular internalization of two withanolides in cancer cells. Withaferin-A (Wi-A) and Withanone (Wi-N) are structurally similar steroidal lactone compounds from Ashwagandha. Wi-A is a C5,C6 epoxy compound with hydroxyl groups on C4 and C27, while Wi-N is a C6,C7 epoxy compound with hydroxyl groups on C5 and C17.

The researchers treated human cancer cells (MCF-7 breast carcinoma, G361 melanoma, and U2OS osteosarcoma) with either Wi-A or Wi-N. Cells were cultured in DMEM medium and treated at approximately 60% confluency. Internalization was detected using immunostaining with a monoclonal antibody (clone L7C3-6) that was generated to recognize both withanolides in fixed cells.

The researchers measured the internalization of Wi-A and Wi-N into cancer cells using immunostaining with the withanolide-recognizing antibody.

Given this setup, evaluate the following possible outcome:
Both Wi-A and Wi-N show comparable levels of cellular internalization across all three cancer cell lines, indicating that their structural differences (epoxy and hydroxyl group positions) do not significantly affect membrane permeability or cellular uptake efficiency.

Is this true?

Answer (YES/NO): NO